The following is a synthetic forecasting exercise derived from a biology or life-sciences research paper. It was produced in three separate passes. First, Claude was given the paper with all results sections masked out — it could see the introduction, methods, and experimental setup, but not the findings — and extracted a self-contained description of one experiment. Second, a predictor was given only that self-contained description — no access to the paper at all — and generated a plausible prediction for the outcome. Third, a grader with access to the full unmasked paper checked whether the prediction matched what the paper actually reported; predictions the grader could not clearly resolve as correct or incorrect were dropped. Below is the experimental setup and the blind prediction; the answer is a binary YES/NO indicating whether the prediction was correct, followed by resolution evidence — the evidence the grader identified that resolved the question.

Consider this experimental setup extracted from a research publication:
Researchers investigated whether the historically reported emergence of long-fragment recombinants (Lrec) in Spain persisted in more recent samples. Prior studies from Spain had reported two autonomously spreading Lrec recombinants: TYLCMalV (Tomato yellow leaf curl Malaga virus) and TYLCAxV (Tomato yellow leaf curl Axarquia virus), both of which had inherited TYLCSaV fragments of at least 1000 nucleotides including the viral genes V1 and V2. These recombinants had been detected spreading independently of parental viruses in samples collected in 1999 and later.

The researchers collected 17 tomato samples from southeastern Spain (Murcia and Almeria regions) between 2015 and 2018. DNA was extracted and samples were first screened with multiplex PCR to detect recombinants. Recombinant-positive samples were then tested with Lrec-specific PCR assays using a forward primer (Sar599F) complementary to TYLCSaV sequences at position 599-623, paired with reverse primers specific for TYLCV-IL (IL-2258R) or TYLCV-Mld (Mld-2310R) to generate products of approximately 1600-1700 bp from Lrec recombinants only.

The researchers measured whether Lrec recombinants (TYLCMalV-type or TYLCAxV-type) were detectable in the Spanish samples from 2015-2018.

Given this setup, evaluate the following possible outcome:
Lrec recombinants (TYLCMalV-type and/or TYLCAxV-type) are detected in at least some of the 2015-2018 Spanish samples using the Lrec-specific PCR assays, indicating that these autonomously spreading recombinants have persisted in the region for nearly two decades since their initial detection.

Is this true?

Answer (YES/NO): NO